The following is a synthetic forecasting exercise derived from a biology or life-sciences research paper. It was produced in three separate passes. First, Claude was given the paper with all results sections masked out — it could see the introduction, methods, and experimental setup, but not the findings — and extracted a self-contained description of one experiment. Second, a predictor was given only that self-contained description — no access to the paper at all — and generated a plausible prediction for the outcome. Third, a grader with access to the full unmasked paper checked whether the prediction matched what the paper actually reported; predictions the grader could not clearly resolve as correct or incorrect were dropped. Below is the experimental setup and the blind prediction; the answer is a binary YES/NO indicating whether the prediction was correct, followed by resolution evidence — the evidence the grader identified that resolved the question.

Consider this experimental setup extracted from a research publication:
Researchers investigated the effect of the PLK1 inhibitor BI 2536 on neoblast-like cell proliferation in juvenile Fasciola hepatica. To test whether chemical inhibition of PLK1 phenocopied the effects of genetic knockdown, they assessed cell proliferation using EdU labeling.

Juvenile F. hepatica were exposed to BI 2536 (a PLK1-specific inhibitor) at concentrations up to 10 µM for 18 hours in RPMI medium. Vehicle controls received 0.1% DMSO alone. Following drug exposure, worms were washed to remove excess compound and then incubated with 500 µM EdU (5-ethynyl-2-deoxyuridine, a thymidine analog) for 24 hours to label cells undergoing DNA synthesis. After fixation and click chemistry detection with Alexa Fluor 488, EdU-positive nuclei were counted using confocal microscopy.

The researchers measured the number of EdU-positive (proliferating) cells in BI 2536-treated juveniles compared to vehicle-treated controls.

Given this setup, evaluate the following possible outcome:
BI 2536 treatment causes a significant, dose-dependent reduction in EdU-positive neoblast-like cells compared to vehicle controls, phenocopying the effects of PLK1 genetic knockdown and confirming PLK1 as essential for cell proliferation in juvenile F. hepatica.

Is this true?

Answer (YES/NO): YES